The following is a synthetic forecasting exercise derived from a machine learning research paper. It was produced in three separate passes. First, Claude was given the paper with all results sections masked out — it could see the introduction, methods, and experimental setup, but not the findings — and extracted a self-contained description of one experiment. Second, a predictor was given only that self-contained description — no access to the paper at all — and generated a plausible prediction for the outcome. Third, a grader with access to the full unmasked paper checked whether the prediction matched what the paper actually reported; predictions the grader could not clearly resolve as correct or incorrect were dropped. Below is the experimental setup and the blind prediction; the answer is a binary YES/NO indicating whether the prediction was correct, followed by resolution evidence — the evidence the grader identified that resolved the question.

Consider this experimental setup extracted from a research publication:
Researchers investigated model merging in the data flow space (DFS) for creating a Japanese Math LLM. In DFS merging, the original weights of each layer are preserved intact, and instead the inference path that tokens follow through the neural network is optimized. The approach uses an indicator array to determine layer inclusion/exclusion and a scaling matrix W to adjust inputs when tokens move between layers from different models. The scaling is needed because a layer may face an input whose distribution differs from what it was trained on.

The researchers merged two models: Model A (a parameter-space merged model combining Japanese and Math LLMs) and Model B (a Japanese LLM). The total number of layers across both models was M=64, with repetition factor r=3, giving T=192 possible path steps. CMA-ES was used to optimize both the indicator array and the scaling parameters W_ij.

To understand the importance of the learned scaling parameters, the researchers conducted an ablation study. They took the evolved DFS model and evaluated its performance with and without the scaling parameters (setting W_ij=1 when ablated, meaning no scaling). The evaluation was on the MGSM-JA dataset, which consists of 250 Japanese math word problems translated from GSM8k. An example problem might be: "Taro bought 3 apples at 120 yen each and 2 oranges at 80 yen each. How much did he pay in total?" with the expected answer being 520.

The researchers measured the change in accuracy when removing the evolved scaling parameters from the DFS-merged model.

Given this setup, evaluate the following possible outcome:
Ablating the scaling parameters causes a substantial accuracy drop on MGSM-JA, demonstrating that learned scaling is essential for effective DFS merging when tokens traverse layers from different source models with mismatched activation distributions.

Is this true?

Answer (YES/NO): YES